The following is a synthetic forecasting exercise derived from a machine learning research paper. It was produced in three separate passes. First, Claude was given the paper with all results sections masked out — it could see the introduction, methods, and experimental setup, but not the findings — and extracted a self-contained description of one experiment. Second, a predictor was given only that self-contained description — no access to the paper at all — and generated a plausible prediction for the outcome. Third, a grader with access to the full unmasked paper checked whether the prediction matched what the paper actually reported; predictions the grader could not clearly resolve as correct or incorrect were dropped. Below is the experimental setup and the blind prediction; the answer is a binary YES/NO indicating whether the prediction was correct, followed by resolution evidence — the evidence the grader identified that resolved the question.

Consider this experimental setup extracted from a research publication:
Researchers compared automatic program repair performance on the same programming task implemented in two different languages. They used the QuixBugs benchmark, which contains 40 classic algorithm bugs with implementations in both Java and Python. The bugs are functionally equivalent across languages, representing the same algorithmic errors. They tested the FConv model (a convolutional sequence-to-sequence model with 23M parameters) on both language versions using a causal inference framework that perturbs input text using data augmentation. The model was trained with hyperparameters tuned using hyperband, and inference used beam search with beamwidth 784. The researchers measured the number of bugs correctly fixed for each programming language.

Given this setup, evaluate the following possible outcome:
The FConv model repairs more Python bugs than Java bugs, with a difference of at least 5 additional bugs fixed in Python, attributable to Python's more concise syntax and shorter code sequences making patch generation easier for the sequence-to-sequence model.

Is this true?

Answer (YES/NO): NO